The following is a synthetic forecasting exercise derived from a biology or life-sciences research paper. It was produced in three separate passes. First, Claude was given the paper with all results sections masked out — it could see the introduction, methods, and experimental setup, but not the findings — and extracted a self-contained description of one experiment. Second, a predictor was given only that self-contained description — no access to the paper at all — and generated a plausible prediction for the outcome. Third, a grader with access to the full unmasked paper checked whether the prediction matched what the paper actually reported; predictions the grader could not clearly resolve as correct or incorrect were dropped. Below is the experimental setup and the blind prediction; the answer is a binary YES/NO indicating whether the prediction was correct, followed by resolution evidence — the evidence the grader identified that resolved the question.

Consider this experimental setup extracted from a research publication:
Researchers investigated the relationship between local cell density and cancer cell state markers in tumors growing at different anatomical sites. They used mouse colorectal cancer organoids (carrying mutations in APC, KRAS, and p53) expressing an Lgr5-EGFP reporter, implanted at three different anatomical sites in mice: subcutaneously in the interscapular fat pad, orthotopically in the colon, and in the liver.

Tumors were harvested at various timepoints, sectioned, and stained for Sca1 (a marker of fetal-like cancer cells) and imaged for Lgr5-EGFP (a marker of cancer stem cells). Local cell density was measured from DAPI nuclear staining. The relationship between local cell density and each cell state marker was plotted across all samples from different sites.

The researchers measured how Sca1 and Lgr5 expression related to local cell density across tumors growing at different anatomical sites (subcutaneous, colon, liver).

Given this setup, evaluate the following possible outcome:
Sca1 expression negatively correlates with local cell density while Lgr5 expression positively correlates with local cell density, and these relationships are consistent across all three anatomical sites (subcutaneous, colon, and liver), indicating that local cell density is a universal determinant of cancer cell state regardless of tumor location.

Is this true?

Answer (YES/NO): YES